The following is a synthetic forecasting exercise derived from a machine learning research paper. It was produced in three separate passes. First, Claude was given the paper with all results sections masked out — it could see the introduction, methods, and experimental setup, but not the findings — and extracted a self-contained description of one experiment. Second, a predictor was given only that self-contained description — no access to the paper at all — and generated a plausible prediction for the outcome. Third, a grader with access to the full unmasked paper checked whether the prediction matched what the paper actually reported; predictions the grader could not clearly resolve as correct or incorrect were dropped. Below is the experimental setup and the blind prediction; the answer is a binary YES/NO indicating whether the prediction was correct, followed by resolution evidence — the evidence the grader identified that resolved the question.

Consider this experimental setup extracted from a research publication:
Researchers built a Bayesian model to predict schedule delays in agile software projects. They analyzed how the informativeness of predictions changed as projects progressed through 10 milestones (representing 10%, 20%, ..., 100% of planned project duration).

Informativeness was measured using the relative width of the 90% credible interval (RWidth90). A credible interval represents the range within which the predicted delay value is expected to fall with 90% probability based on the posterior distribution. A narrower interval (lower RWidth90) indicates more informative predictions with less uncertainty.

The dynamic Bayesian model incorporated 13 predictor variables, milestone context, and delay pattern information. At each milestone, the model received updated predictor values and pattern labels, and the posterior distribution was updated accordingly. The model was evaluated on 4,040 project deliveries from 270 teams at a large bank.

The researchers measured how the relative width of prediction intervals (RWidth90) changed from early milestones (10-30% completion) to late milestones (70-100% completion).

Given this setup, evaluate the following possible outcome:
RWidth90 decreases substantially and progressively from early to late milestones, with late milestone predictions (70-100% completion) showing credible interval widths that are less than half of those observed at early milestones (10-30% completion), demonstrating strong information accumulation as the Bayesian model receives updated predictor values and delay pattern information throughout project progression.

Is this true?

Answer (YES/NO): NO